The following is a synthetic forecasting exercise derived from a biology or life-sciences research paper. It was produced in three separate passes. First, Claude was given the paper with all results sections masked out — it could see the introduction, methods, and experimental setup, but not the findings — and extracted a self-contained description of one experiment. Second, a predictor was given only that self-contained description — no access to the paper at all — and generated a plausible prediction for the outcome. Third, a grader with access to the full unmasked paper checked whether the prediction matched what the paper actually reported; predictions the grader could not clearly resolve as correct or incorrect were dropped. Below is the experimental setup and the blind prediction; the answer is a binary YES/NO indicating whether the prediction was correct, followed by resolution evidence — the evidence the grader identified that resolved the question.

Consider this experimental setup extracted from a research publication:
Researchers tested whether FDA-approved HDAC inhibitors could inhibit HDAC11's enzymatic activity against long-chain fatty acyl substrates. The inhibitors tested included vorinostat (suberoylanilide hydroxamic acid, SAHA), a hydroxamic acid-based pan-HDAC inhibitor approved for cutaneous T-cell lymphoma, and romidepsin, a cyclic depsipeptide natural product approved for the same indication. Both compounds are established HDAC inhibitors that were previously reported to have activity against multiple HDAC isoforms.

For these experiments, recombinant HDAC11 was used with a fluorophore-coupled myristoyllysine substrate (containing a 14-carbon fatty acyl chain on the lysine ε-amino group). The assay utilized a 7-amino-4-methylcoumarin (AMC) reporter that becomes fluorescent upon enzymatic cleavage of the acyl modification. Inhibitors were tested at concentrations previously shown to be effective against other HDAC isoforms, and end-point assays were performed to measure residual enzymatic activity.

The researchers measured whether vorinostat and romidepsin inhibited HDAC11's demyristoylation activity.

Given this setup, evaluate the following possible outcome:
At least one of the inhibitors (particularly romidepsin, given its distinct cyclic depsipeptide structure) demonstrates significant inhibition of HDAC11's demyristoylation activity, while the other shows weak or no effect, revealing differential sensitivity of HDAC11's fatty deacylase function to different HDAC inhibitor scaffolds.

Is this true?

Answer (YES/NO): NO